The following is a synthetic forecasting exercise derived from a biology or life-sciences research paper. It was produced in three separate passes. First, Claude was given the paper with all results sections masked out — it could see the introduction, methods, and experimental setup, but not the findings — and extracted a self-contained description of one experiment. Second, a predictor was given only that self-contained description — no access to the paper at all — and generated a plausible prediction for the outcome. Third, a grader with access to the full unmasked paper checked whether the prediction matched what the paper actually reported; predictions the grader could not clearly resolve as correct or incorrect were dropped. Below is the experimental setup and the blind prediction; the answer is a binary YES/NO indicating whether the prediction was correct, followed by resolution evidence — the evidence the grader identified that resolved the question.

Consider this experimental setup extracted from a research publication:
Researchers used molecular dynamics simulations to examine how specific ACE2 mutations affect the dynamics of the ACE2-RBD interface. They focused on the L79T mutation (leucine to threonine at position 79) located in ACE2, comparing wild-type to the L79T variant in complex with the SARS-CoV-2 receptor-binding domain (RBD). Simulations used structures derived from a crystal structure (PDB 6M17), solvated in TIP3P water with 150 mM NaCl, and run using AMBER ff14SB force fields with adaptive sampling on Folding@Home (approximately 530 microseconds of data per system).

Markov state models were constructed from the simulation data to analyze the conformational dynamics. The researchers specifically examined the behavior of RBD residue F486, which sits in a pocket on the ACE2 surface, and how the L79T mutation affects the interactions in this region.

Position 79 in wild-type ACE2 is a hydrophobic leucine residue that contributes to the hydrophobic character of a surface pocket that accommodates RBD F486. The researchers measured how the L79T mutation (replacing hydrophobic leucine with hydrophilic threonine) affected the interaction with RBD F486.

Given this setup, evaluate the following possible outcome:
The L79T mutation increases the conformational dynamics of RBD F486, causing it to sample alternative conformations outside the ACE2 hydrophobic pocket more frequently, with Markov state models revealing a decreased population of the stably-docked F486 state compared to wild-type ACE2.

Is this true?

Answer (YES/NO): NO